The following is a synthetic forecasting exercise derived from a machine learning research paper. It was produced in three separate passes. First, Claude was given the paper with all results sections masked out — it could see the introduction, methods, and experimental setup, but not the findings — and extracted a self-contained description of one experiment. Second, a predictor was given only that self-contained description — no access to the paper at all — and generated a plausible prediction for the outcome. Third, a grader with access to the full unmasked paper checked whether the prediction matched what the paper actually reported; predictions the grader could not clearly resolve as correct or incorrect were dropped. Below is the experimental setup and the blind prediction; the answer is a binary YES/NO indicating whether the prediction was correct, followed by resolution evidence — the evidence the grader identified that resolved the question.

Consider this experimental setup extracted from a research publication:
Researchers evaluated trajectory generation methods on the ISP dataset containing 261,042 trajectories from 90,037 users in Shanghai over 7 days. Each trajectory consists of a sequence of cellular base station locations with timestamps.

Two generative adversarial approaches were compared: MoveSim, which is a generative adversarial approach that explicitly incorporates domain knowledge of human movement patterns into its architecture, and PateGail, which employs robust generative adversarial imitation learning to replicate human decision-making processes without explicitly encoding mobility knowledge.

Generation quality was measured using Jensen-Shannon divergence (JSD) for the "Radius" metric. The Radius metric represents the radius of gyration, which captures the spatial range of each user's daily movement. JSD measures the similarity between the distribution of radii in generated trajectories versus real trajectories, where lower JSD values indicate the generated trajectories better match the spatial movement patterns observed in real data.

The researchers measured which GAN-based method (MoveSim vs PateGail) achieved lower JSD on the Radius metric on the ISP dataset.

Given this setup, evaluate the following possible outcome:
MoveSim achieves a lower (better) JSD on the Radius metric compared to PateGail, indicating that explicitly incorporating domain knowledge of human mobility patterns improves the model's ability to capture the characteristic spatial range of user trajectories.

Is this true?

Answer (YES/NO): NO